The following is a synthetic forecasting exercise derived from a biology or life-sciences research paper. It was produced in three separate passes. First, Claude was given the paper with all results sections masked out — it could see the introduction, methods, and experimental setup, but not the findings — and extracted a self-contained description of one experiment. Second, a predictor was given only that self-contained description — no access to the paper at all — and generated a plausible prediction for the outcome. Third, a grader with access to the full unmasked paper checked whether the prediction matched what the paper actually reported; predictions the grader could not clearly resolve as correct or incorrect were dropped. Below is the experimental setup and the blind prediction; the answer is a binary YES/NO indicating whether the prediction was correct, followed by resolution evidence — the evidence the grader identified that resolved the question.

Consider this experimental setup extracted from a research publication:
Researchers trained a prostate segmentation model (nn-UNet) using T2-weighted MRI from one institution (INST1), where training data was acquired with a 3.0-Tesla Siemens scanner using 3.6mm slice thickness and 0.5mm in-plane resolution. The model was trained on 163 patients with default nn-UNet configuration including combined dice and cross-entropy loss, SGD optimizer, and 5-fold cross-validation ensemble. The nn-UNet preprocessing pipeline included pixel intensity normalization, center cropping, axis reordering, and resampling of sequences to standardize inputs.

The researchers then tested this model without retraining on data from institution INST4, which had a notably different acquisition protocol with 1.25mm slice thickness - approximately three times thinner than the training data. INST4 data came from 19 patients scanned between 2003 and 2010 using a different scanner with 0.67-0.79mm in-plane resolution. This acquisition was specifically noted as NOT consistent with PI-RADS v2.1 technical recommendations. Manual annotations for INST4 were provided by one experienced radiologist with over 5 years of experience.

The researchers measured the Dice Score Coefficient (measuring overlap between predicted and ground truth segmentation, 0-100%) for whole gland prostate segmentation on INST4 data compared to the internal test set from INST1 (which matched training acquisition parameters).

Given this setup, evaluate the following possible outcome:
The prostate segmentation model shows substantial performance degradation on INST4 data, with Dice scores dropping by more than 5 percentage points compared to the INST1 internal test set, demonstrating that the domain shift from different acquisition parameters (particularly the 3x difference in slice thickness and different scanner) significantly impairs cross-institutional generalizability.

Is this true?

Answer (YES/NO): YES